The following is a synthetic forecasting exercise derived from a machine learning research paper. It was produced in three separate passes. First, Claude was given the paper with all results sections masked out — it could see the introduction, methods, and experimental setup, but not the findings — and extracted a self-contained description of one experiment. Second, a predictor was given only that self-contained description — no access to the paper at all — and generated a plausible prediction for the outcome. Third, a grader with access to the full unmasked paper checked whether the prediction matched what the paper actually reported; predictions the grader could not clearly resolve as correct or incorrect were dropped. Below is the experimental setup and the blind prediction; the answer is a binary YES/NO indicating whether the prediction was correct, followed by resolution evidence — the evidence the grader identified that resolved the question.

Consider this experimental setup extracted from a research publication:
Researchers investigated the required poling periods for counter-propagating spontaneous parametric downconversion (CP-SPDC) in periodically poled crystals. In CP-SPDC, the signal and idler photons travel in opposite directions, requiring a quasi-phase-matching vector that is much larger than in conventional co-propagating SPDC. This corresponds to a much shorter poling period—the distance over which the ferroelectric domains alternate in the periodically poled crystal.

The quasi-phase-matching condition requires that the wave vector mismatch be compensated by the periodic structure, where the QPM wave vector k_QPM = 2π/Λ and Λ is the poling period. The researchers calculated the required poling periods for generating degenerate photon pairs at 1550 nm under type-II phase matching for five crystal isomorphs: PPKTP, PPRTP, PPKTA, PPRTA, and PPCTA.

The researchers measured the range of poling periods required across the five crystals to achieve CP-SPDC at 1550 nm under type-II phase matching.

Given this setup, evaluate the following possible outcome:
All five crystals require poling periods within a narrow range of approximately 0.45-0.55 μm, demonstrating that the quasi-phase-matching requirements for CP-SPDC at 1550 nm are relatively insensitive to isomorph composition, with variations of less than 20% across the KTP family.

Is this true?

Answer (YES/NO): NO